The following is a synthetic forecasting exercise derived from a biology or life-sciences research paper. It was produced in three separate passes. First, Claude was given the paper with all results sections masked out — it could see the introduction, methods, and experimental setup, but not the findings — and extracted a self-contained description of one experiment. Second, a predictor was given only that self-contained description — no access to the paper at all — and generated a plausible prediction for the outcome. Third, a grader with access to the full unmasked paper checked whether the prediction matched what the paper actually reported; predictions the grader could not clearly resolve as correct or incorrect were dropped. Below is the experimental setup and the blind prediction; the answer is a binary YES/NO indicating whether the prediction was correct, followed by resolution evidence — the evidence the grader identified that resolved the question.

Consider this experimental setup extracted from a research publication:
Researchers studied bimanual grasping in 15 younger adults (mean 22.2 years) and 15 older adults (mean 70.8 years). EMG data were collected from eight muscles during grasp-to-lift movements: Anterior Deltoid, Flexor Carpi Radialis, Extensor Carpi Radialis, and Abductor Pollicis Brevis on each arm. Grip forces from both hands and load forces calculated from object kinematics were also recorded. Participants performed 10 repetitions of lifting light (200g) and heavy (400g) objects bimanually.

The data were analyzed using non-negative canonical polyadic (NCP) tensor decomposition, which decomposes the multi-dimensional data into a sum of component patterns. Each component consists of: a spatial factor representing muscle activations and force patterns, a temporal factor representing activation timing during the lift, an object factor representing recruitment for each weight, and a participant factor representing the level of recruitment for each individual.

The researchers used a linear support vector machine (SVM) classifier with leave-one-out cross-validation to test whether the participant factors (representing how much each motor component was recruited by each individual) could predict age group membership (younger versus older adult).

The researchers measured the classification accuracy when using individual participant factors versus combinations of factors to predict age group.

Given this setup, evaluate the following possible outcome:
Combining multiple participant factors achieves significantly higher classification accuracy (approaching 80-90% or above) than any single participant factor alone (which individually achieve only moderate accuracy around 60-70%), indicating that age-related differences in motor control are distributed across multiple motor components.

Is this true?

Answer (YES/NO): NO